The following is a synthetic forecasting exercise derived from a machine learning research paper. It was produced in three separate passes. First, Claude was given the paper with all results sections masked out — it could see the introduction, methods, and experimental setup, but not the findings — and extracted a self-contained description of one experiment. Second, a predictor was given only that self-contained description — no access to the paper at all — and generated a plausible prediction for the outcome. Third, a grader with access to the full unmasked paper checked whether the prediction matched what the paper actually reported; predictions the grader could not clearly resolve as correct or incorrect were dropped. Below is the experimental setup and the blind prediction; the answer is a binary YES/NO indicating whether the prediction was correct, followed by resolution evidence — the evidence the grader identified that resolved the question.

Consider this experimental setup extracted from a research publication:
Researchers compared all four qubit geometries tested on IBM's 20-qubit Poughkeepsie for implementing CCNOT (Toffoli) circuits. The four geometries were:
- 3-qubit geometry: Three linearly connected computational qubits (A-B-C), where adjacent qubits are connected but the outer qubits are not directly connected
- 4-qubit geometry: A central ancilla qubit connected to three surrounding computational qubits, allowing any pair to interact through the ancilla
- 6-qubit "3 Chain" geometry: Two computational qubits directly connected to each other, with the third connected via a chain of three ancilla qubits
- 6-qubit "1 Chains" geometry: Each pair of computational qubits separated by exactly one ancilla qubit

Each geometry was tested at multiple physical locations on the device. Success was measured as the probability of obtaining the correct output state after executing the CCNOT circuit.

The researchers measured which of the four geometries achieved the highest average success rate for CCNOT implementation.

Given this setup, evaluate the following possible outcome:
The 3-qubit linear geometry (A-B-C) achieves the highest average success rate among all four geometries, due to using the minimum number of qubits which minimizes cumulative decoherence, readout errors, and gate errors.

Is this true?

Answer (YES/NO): YES